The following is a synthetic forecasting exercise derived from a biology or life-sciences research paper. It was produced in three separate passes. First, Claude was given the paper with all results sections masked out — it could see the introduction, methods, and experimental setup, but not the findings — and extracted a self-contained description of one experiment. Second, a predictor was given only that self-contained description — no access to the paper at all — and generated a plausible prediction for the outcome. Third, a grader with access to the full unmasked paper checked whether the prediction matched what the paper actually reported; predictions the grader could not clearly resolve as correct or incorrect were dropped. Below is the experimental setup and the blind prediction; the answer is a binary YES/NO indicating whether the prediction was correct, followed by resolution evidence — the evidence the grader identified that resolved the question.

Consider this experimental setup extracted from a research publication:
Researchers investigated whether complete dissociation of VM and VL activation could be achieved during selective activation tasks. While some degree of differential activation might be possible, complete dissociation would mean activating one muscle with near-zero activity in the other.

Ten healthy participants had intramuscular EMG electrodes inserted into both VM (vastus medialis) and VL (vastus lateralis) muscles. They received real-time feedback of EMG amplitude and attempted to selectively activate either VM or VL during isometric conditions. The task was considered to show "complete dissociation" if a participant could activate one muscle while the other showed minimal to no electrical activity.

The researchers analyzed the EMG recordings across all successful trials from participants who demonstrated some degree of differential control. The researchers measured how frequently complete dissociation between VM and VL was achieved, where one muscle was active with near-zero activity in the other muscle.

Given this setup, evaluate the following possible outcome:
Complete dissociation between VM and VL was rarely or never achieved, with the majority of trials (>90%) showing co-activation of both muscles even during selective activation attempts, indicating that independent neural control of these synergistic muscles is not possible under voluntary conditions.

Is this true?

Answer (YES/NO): NO